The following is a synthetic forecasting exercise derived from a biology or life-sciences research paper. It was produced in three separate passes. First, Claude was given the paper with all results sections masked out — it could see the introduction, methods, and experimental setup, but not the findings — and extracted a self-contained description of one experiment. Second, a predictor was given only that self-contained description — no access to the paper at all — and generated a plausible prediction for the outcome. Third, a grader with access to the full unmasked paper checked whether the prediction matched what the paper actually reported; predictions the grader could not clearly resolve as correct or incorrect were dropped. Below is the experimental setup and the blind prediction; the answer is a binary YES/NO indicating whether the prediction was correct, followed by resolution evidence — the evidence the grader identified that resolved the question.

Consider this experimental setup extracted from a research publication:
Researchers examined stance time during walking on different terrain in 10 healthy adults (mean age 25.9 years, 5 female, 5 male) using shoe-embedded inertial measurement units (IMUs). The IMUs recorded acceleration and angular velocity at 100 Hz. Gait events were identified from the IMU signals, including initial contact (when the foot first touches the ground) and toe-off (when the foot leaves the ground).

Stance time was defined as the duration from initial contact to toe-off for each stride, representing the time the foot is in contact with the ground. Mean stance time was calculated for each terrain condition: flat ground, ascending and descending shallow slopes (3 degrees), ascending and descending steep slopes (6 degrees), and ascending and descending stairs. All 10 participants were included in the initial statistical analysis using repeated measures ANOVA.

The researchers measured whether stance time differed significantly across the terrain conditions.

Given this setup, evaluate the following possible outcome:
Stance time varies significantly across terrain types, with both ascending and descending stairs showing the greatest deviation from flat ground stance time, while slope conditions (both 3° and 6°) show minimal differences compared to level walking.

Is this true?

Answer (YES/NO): NO